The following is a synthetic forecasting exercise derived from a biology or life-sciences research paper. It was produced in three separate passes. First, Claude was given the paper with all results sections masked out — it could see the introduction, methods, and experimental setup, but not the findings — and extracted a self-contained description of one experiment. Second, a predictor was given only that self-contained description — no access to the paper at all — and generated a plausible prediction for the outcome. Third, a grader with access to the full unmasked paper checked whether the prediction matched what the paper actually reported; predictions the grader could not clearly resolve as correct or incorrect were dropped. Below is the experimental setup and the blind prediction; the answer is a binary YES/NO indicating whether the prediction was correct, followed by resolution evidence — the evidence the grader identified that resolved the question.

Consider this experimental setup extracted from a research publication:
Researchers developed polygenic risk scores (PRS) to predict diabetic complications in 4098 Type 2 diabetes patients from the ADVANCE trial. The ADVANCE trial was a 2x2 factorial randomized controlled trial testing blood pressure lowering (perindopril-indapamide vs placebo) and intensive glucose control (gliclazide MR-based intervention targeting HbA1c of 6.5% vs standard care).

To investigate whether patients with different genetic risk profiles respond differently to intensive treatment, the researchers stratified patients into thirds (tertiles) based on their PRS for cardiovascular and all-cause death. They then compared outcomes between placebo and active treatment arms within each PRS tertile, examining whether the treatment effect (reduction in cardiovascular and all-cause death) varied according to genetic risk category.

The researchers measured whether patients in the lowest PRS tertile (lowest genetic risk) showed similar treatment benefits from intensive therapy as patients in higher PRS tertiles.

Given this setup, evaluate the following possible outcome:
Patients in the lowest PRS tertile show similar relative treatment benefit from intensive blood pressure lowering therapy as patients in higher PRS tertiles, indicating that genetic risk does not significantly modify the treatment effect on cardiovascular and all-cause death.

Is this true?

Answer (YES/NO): NO